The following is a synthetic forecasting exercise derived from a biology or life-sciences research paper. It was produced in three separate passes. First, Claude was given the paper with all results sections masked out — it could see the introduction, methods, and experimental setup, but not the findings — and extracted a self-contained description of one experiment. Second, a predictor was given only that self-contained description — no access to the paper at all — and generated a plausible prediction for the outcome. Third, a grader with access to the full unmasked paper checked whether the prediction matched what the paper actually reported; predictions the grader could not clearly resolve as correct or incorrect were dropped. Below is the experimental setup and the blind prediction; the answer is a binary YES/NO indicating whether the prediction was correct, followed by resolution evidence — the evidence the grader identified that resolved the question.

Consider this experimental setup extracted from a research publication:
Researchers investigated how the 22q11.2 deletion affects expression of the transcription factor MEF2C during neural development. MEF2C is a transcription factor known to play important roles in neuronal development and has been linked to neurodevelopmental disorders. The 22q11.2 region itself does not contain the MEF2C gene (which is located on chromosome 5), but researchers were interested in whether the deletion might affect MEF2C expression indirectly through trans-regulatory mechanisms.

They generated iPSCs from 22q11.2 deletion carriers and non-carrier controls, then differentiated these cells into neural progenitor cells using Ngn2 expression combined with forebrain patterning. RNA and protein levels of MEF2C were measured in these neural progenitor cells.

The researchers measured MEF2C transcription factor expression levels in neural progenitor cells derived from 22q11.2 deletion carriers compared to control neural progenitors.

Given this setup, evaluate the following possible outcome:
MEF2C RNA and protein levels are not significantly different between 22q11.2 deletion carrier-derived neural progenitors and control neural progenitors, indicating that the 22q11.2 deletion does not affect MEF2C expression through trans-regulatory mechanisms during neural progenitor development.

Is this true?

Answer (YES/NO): NO